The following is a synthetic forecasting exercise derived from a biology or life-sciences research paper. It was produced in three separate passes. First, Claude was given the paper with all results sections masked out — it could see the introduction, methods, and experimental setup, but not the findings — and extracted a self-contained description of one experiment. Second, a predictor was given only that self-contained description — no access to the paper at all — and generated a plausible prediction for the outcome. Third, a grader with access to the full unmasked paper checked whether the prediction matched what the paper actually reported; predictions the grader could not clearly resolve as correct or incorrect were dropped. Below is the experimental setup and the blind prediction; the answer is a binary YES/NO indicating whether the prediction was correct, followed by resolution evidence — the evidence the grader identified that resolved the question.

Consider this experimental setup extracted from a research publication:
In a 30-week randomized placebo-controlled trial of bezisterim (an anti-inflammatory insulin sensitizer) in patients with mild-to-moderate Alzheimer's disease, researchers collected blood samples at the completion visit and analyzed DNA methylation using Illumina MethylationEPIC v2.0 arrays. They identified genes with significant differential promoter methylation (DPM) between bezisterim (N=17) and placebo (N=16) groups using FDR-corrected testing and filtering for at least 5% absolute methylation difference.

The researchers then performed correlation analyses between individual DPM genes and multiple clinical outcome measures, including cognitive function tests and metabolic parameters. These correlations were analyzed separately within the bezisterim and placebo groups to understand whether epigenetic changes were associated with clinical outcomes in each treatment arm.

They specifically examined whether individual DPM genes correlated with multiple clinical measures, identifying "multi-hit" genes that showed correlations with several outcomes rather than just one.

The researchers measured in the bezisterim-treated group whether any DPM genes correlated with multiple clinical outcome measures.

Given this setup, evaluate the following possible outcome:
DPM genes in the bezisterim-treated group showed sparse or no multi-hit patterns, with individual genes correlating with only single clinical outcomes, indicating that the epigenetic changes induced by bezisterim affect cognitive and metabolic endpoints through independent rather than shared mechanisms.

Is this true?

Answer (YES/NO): NO